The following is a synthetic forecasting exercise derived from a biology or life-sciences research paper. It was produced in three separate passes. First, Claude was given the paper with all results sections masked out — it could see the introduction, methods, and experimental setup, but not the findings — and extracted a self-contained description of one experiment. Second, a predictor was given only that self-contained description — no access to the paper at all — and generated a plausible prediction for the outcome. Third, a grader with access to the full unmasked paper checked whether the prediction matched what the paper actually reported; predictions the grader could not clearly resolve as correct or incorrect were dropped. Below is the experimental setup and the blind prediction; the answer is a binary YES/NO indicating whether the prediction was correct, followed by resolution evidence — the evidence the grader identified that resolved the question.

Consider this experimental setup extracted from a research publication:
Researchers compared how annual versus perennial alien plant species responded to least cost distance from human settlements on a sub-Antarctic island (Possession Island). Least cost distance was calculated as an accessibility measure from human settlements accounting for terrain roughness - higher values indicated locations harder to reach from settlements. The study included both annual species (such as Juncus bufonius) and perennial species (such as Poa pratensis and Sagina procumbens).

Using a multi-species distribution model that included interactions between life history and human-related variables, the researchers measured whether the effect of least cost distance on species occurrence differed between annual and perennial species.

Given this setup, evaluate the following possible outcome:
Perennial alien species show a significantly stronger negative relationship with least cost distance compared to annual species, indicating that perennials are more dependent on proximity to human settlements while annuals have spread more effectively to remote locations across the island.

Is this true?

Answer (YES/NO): NO